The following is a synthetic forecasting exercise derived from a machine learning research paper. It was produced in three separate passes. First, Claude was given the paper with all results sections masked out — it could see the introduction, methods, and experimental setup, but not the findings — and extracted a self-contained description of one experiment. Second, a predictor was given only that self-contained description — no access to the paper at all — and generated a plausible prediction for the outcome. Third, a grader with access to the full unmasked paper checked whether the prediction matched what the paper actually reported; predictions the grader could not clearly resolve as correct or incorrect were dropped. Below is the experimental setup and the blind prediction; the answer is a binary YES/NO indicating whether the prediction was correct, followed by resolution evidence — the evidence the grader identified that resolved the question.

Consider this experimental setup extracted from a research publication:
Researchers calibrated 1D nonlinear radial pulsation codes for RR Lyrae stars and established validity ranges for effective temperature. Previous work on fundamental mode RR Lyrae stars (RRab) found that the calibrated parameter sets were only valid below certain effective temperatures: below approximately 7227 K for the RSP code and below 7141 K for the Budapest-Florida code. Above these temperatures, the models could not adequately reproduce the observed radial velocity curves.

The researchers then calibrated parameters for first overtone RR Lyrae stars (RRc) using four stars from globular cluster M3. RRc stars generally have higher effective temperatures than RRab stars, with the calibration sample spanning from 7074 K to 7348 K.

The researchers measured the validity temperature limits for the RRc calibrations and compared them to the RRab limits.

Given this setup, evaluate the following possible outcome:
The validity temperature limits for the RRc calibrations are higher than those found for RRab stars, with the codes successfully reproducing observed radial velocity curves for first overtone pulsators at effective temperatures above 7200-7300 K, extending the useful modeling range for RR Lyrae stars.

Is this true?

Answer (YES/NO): YES